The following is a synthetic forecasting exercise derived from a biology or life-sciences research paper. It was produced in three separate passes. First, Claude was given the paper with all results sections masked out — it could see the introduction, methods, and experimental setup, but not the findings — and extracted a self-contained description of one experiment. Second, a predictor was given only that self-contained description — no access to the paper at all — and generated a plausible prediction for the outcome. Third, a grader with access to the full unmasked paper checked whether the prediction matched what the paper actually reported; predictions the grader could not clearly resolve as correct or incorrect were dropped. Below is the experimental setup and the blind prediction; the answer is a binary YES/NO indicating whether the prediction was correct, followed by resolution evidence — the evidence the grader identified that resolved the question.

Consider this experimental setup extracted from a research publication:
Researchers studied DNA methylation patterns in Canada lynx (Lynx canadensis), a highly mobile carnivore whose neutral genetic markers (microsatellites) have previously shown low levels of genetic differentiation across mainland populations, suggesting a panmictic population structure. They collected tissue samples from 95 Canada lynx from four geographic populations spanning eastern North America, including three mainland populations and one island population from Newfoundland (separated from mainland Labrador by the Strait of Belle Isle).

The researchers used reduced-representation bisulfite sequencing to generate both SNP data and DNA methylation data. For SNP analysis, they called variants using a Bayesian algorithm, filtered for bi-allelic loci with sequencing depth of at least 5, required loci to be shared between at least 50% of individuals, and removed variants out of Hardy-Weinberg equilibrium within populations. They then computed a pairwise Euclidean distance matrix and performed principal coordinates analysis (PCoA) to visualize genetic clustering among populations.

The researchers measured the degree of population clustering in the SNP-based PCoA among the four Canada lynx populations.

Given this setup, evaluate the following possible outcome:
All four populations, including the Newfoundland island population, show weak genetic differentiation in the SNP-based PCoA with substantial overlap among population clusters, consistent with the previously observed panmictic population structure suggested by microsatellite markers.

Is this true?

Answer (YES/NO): NO